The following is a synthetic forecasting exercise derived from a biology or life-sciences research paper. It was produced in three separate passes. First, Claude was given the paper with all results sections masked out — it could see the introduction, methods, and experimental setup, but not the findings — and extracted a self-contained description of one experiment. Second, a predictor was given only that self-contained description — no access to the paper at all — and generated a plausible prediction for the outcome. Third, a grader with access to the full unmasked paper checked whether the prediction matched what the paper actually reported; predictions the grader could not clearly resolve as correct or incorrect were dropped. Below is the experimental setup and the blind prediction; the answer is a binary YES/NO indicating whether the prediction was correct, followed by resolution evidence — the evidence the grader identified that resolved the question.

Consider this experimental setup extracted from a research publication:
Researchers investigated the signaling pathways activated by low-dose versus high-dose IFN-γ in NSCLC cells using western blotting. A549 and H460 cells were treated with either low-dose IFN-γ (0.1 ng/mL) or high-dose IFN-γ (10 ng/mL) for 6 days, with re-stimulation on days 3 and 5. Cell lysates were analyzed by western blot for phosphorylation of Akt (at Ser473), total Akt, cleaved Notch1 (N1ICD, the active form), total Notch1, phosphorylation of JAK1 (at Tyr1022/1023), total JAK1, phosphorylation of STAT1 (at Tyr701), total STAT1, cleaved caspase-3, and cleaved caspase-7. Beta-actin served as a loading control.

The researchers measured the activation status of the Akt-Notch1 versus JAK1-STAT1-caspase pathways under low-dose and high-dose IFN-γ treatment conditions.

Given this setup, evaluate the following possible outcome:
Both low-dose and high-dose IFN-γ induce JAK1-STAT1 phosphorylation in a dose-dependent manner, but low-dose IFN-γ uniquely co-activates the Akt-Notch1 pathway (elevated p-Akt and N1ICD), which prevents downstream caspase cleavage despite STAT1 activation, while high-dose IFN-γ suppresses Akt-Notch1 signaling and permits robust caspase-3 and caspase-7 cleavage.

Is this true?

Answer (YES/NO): NO